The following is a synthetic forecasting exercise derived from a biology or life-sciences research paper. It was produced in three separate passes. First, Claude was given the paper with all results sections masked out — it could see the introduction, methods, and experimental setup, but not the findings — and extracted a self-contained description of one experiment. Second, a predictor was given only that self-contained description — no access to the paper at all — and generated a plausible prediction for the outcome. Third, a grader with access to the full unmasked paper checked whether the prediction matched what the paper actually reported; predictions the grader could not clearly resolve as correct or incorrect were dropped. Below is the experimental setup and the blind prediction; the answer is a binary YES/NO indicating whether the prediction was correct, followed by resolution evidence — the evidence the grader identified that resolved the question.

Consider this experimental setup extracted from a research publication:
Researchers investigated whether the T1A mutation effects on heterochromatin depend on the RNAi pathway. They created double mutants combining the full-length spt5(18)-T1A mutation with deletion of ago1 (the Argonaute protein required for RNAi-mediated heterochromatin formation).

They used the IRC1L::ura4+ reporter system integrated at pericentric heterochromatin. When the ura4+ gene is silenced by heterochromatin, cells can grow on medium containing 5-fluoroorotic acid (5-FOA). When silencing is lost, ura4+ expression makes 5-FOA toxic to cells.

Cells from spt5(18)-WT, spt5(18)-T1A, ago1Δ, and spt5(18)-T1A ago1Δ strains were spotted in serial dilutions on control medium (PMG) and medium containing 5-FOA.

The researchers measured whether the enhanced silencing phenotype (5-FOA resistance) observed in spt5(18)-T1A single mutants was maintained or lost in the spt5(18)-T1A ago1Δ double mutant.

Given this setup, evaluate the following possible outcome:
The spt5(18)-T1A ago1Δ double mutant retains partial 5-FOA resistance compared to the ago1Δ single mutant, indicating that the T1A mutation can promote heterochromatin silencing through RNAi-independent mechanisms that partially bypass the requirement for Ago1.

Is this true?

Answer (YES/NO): NO